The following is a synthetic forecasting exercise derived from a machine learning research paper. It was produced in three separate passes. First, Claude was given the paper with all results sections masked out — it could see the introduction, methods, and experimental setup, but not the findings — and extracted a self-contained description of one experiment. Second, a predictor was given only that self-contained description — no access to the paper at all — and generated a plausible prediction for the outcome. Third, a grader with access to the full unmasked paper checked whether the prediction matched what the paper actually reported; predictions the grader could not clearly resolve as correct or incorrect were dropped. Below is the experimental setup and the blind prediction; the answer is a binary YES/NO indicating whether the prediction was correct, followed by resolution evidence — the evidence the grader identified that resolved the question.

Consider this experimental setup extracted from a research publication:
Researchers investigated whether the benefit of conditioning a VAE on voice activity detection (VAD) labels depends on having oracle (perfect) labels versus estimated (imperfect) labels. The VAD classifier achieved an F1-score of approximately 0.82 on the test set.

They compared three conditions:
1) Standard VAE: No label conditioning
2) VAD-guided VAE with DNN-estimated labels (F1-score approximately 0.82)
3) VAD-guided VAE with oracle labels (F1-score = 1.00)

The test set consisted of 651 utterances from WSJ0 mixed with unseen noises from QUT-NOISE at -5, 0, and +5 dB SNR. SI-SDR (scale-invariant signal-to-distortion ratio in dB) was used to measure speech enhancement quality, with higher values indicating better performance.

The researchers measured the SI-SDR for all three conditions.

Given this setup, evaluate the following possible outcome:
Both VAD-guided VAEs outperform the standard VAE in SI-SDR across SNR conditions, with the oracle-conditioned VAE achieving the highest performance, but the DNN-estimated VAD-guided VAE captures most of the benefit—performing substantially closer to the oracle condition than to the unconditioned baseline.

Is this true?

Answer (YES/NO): NO